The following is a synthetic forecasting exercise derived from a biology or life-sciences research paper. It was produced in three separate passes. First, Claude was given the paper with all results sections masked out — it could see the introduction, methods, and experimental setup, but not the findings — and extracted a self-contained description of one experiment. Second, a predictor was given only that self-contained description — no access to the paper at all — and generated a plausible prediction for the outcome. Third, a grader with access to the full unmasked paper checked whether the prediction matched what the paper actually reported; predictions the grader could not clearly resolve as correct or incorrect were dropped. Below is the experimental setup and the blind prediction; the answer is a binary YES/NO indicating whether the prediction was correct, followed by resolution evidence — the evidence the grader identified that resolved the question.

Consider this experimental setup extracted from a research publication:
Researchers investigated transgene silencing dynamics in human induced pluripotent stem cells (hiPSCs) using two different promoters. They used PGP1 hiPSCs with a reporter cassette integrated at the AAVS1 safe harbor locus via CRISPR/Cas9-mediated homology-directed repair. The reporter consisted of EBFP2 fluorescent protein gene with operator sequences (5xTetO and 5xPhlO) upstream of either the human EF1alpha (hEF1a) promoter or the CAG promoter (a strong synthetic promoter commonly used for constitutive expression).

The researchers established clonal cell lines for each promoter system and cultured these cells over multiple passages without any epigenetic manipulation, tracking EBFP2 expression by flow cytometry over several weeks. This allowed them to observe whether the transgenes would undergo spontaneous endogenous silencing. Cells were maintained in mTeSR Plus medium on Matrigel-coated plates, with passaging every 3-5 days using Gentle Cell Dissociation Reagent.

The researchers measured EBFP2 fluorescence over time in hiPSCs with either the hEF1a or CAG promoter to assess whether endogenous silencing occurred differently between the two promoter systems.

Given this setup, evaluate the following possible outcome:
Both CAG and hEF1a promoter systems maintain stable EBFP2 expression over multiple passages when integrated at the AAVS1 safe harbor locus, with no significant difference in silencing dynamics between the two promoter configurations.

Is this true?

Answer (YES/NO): NO